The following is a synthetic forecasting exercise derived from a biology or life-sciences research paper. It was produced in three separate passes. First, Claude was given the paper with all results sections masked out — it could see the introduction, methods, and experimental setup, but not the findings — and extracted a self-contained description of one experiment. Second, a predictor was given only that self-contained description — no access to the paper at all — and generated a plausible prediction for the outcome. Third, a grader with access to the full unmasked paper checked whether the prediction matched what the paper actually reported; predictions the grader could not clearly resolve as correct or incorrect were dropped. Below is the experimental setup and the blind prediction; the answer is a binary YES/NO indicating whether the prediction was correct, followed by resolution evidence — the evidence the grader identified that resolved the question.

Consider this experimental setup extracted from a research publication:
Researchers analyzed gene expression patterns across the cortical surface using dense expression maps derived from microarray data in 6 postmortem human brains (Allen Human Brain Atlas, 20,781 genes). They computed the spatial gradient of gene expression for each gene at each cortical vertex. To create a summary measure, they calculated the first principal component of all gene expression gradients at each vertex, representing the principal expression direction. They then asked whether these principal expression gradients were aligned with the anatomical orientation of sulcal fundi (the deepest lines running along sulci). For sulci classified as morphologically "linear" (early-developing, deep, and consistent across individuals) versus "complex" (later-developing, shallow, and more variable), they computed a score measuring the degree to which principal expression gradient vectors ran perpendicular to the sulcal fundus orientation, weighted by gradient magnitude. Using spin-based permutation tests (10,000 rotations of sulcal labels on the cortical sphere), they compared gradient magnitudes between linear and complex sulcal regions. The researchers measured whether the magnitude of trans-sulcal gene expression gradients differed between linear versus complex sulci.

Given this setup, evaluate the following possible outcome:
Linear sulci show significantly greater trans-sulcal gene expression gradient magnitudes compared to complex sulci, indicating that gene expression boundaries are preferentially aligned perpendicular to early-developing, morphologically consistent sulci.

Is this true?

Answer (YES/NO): YES